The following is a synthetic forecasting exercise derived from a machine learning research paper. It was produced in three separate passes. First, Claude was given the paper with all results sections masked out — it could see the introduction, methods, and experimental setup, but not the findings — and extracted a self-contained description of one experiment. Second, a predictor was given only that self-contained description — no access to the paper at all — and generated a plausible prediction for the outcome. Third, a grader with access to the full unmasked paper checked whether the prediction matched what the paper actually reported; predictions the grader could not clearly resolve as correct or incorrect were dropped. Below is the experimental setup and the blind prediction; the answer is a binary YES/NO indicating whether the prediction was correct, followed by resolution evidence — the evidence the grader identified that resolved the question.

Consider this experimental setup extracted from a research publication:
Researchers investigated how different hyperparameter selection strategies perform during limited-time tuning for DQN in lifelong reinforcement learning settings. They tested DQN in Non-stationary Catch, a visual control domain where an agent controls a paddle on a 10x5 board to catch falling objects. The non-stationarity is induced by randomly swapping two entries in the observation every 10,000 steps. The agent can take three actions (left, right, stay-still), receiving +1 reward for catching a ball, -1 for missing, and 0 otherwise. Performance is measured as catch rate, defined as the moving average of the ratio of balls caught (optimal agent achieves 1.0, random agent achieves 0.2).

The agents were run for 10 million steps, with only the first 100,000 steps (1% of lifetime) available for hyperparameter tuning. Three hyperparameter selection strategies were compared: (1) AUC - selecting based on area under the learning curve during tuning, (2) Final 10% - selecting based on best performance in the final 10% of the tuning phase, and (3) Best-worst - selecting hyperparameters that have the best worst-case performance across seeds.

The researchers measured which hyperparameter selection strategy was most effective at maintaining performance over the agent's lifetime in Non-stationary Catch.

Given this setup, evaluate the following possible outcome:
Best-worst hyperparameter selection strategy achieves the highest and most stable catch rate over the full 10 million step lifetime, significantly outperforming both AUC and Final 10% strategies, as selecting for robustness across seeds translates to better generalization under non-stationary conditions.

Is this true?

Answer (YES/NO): NO